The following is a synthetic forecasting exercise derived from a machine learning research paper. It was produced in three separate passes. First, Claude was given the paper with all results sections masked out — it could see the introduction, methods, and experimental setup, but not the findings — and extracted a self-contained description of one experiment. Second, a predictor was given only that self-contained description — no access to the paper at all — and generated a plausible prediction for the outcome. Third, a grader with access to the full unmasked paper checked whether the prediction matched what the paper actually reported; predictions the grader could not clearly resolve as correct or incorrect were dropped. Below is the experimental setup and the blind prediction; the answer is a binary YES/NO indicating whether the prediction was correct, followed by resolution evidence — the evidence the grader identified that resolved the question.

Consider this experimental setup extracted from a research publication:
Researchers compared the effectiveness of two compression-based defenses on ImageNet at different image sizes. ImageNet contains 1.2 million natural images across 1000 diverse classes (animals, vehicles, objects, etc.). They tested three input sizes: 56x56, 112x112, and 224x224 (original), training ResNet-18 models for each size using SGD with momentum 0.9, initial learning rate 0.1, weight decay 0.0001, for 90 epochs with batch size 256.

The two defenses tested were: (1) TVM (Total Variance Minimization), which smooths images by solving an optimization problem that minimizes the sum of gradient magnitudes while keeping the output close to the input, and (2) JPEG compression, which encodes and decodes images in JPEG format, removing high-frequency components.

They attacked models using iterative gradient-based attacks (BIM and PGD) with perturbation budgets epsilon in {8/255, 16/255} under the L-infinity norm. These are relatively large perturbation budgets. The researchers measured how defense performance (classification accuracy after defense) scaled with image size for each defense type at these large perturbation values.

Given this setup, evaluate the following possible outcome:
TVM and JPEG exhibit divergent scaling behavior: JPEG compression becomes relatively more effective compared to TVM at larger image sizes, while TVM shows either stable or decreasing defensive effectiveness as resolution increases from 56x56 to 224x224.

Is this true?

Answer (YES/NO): NO